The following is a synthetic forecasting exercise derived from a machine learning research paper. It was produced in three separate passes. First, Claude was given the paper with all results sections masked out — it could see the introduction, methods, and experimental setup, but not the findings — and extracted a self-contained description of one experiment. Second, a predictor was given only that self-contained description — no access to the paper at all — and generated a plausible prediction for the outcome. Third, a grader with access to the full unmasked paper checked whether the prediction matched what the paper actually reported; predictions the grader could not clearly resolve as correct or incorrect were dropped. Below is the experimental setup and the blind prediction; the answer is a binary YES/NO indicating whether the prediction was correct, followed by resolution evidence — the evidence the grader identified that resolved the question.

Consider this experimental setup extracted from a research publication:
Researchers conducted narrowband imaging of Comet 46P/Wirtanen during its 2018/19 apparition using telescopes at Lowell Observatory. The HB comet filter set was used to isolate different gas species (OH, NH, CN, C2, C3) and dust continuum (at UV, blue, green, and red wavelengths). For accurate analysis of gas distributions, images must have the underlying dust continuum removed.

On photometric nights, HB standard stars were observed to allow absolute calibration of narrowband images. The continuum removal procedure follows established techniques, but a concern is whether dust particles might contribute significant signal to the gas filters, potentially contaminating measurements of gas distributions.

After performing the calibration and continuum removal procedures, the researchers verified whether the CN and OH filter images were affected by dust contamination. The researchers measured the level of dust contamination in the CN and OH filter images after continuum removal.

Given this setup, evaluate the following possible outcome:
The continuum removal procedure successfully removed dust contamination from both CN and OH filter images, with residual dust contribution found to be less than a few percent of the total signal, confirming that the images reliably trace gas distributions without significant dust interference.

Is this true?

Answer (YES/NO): NO